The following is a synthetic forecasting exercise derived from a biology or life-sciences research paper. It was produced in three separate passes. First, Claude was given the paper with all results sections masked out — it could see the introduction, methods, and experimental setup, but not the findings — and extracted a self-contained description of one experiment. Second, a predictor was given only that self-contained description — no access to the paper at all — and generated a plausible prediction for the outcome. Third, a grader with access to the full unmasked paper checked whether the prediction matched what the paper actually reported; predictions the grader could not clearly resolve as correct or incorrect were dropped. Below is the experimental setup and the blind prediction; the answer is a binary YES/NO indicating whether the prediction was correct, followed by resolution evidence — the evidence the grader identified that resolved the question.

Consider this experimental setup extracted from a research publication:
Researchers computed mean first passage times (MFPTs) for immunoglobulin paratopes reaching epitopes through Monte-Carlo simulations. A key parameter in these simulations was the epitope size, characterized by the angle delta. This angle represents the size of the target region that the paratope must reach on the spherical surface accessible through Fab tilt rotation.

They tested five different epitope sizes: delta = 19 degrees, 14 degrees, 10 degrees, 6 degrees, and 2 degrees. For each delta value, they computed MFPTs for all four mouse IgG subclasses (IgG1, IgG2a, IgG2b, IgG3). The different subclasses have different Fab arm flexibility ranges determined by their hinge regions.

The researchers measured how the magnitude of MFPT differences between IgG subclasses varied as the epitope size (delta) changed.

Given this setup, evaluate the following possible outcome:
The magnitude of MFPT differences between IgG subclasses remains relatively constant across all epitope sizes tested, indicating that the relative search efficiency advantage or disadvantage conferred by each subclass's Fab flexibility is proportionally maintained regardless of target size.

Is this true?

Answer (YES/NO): NO